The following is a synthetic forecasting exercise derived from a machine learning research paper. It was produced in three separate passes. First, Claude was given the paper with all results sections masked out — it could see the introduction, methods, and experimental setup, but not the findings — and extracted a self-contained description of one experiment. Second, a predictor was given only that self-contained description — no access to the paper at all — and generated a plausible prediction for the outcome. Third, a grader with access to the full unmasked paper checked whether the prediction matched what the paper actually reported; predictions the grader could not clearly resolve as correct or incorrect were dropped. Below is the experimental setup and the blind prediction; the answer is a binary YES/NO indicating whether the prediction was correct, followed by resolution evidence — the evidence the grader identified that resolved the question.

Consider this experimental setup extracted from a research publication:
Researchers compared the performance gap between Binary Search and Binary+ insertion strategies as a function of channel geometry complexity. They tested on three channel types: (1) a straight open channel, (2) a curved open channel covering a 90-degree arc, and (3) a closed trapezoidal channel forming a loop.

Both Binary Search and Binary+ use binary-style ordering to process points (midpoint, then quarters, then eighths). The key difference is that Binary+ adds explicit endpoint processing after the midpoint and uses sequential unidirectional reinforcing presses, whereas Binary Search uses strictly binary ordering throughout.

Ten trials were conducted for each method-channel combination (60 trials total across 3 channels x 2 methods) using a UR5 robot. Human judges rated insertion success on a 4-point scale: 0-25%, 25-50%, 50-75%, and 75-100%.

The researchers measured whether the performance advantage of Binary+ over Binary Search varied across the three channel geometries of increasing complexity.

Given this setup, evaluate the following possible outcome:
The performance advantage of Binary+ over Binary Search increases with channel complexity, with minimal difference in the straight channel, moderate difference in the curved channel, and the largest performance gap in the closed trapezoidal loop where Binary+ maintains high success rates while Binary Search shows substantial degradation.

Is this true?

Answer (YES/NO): NO